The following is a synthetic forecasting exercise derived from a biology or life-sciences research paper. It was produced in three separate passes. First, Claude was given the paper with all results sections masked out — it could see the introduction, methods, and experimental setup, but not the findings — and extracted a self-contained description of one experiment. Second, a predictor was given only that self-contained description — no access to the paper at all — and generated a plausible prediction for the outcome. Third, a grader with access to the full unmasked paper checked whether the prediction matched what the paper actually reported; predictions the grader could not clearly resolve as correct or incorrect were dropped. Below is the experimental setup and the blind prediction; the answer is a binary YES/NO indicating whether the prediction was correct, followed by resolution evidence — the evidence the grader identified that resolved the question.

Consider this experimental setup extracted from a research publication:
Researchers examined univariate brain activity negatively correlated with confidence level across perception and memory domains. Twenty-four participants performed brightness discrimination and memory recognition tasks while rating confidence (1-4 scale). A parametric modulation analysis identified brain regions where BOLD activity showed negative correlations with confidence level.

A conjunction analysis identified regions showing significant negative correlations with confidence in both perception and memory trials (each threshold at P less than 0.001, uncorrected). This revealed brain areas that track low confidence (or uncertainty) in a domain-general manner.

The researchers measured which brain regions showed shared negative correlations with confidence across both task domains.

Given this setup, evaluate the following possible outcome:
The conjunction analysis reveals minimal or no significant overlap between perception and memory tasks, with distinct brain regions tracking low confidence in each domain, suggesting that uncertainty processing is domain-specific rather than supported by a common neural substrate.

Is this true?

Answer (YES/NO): NO